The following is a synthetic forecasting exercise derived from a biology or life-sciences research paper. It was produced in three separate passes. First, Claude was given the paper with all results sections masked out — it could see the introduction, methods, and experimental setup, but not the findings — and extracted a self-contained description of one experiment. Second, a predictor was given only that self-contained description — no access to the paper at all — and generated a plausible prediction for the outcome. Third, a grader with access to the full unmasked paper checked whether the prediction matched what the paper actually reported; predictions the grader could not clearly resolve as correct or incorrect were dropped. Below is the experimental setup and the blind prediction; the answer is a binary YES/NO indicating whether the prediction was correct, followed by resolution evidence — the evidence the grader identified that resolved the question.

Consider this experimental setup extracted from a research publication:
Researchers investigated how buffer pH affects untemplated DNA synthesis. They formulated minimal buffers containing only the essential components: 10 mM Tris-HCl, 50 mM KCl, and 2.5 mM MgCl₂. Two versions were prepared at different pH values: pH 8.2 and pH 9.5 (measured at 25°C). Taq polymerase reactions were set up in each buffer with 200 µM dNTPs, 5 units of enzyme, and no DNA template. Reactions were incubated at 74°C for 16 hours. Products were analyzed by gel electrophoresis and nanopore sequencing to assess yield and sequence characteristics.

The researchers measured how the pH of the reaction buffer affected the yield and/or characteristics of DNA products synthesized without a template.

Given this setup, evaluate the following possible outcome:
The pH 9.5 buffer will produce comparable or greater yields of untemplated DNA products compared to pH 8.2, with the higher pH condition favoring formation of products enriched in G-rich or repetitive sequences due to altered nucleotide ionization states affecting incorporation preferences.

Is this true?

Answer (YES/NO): NO